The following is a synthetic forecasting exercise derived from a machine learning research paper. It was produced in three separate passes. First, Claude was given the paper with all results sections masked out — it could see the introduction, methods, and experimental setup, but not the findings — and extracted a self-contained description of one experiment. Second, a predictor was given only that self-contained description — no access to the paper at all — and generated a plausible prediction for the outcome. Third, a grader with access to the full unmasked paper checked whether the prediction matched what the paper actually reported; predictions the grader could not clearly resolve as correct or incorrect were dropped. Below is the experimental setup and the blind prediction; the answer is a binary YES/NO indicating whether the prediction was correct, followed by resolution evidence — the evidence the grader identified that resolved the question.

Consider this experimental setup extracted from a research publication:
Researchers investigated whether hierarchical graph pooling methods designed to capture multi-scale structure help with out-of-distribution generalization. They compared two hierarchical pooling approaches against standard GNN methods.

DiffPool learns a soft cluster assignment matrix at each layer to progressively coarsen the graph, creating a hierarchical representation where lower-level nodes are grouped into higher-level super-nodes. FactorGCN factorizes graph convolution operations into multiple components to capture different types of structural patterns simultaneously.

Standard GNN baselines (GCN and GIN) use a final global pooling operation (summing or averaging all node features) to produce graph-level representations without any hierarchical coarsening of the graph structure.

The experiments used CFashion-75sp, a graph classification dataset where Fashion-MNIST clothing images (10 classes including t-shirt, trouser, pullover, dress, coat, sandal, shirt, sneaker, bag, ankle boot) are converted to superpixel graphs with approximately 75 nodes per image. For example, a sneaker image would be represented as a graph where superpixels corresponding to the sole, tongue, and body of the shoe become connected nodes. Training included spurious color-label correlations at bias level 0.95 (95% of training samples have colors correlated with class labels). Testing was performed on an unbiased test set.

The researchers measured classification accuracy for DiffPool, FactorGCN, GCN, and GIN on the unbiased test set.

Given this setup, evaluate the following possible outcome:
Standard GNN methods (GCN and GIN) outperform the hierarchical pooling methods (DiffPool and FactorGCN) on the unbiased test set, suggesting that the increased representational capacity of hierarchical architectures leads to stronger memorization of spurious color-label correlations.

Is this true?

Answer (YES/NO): NO